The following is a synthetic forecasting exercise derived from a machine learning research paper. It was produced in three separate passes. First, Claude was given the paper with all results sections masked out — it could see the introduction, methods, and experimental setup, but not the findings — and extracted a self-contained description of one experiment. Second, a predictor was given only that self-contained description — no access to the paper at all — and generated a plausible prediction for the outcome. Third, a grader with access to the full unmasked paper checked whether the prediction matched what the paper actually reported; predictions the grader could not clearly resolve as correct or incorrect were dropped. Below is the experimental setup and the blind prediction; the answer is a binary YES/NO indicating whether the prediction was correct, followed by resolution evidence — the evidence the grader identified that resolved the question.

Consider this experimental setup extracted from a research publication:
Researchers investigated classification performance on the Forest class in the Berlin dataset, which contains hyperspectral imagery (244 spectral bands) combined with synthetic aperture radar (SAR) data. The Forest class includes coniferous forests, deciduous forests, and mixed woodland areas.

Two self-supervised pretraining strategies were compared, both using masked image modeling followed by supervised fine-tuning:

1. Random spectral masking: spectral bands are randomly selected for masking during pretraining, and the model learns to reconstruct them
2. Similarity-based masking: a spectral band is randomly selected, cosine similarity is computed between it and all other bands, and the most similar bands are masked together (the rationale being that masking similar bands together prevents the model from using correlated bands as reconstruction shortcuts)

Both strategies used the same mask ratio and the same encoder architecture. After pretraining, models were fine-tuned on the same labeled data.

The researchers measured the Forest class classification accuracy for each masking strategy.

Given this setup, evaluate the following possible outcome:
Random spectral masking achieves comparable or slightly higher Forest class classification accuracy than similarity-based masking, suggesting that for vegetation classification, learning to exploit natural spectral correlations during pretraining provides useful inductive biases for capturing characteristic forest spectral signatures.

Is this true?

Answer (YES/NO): YES